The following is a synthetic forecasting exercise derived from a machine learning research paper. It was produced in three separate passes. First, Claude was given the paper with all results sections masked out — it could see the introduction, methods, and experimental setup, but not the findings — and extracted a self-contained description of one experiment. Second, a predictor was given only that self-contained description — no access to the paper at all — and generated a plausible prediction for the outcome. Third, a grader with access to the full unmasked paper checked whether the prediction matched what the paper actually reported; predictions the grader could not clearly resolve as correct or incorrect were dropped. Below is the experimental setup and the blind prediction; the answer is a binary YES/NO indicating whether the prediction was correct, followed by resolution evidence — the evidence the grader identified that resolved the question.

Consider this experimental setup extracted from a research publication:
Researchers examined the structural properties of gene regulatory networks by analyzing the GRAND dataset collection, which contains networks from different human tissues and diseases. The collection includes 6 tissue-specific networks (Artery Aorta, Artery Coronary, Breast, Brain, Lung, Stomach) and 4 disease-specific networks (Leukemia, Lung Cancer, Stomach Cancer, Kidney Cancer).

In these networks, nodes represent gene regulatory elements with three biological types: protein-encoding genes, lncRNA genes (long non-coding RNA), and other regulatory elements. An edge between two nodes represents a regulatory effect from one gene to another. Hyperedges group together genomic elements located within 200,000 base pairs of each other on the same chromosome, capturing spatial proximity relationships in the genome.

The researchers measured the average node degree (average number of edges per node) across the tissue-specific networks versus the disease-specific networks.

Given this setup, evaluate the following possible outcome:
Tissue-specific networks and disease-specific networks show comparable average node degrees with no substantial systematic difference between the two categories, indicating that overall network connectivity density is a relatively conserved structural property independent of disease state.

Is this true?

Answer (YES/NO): NO